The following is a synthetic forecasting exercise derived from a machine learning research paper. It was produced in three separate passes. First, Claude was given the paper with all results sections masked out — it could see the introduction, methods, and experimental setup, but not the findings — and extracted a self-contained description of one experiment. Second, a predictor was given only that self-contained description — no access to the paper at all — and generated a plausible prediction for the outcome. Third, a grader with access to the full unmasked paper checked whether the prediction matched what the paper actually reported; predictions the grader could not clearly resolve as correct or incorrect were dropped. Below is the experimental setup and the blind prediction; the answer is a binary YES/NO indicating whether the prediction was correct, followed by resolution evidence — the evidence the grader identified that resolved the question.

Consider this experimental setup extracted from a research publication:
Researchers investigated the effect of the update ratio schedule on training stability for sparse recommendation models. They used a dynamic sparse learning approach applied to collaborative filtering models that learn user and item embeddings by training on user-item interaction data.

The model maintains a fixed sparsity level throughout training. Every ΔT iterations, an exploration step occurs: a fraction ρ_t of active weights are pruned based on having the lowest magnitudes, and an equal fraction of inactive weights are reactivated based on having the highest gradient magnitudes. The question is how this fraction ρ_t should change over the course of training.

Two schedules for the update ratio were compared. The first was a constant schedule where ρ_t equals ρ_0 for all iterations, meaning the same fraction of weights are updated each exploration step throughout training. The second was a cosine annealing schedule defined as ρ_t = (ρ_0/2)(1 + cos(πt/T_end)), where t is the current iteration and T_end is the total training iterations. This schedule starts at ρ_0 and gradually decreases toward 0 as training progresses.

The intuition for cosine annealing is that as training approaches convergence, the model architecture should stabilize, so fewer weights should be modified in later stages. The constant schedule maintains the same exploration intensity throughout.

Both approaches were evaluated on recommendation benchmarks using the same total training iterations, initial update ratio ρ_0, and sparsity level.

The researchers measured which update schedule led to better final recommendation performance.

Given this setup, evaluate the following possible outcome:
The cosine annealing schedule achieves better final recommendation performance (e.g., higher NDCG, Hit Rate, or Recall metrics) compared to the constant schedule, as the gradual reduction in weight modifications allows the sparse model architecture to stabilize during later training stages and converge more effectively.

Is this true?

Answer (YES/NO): YES